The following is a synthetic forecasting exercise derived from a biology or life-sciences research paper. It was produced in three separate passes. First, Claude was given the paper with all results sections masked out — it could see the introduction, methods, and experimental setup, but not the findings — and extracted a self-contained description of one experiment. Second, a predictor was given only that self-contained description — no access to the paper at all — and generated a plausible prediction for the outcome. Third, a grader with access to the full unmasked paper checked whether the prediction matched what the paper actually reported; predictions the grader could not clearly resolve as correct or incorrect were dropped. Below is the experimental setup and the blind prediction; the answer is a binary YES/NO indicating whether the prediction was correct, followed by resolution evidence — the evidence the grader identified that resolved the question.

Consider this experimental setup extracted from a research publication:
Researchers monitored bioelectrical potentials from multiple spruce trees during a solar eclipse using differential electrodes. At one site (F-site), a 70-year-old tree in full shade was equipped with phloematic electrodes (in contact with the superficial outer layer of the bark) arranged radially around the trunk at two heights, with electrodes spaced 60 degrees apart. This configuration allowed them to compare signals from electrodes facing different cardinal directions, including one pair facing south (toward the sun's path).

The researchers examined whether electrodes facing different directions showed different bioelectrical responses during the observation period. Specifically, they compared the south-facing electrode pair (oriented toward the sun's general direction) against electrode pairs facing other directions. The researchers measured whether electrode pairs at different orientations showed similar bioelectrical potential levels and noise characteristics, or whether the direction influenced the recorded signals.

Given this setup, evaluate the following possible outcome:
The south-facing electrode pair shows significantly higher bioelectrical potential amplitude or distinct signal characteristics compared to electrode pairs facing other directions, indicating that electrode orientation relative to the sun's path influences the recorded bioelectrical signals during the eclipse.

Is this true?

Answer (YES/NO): YES